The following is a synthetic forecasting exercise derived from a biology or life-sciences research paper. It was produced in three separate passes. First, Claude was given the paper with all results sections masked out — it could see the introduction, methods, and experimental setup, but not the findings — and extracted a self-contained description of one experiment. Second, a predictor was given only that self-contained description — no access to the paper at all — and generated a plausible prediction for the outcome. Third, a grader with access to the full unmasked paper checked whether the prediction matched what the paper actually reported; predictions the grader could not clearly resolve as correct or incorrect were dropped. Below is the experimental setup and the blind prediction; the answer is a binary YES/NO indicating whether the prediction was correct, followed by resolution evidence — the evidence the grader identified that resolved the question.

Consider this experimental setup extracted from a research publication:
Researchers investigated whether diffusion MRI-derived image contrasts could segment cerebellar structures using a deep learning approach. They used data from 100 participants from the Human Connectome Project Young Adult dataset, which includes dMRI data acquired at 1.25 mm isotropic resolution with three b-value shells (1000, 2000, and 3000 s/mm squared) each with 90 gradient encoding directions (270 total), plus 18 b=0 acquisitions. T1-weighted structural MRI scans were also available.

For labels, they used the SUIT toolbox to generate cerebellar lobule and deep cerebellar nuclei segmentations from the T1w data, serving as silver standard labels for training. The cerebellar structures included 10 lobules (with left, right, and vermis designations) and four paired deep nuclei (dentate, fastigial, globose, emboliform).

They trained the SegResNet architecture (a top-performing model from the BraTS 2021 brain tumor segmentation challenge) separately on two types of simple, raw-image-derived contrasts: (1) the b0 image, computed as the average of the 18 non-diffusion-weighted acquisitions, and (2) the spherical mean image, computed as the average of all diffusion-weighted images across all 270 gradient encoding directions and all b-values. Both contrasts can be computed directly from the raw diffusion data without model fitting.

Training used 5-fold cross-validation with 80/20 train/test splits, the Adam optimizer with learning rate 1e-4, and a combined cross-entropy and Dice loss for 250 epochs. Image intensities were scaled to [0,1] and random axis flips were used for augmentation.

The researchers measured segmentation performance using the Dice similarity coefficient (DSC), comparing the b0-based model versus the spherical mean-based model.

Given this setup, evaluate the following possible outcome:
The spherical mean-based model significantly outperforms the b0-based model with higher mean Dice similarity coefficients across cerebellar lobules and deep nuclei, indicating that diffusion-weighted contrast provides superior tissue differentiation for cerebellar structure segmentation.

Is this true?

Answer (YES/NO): YES